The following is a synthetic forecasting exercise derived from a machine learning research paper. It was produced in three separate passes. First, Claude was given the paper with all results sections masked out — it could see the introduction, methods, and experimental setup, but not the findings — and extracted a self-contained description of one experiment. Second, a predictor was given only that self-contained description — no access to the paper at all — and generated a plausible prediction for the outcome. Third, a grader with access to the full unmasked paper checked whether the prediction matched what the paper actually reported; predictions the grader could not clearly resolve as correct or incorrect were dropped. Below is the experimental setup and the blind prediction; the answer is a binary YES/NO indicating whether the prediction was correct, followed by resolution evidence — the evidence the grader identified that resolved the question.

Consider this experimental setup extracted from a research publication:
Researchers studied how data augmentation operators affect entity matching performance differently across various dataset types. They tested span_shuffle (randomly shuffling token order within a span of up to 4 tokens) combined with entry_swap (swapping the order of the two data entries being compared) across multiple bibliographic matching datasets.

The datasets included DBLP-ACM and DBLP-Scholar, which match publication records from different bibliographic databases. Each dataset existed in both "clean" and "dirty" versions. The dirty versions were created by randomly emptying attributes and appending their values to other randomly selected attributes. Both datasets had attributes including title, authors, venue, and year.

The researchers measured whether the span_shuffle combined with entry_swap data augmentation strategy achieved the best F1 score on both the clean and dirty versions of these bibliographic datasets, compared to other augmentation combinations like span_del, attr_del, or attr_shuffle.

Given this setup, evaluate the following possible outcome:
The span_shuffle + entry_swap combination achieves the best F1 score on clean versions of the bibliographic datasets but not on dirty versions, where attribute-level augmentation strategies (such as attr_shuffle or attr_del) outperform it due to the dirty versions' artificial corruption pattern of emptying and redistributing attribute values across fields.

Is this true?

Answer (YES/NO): NO